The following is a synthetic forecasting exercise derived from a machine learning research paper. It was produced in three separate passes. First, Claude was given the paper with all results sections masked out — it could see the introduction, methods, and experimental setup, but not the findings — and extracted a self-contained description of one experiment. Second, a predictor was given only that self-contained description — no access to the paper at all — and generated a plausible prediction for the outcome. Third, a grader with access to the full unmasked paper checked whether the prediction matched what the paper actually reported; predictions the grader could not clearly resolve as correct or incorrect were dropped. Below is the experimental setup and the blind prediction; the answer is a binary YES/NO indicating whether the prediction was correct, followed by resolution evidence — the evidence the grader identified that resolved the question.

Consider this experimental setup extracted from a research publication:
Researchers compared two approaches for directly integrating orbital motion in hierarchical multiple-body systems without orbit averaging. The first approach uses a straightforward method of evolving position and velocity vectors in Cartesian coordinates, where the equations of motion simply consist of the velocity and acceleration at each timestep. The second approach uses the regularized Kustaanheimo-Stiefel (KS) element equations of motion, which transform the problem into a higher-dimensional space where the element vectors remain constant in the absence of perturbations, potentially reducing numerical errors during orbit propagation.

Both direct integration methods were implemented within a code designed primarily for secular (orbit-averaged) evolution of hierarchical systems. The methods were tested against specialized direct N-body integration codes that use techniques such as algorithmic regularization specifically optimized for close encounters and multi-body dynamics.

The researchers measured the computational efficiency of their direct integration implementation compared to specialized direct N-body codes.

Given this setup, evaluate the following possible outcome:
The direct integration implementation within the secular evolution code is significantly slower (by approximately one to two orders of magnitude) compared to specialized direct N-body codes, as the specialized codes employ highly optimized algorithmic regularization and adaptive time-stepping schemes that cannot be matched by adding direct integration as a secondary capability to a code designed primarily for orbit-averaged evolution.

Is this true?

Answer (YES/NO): NO